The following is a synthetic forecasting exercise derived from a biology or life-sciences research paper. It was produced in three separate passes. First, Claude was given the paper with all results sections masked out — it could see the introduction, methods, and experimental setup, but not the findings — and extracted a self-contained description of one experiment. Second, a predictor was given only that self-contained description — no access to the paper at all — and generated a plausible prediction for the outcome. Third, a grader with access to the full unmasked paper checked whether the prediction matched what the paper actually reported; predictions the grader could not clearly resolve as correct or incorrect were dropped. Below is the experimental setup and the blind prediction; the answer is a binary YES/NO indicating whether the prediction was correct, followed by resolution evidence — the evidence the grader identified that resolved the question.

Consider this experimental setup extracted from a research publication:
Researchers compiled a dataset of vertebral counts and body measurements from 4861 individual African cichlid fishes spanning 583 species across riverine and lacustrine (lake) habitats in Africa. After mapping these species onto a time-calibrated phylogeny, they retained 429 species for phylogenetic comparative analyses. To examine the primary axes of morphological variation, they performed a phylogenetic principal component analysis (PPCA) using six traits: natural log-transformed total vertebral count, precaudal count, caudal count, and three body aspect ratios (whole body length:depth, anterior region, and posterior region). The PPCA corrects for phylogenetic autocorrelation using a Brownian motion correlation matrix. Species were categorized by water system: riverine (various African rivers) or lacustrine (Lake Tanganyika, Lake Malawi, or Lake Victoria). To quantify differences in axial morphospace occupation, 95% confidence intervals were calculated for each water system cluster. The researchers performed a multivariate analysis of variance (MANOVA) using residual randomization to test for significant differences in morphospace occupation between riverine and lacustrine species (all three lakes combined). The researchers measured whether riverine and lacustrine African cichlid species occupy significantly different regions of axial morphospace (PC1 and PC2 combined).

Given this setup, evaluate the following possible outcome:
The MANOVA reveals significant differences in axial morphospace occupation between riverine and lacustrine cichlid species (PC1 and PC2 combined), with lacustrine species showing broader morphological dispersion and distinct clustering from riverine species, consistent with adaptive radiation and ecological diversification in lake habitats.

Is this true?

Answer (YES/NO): NO